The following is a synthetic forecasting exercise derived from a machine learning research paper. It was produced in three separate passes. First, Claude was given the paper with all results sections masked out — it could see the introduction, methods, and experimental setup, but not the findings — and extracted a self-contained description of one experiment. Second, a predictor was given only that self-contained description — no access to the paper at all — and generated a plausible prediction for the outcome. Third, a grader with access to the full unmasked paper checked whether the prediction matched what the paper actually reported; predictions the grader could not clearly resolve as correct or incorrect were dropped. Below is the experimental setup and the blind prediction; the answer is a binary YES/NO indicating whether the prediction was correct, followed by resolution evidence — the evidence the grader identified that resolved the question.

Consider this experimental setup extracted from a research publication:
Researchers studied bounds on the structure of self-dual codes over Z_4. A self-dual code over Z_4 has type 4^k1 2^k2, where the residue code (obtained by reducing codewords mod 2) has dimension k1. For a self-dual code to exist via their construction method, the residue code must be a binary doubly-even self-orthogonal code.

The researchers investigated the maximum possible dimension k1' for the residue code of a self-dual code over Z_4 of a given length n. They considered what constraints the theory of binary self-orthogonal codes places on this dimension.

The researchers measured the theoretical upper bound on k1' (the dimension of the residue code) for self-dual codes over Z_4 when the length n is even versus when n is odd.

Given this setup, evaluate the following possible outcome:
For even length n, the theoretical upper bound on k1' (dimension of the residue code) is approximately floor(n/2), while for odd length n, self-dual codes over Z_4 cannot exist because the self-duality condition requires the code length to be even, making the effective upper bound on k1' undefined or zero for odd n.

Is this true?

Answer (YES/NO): NO